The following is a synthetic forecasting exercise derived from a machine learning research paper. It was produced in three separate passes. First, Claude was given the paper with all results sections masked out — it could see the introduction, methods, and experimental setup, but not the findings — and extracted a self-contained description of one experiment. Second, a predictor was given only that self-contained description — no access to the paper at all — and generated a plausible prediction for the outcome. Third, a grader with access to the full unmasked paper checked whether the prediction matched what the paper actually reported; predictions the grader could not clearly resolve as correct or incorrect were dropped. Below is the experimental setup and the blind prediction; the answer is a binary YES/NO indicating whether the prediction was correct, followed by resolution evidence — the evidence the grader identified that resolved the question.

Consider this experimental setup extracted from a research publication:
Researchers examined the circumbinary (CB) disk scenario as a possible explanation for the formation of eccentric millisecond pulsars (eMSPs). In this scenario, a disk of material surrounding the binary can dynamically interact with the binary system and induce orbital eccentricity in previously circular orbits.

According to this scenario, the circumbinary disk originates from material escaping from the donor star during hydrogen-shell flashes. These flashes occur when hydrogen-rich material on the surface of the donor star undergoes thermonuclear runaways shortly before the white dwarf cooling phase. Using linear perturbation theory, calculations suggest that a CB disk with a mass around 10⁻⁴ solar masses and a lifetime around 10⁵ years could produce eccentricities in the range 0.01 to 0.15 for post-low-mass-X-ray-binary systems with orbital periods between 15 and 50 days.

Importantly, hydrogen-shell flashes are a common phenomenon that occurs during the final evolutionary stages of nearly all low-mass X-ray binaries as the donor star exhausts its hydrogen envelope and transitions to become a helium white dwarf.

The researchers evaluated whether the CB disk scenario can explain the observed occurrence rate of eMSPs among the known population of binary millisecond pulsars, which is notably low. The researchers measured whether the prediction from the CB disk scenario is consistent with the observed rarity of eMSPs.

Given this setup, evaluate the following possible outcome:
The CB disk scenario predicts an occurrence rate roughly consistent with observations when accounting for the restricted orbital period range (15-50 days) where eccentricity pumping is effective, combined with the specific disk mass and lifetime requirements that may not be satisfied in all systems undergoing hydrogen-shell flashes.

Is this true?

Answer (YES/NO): NO